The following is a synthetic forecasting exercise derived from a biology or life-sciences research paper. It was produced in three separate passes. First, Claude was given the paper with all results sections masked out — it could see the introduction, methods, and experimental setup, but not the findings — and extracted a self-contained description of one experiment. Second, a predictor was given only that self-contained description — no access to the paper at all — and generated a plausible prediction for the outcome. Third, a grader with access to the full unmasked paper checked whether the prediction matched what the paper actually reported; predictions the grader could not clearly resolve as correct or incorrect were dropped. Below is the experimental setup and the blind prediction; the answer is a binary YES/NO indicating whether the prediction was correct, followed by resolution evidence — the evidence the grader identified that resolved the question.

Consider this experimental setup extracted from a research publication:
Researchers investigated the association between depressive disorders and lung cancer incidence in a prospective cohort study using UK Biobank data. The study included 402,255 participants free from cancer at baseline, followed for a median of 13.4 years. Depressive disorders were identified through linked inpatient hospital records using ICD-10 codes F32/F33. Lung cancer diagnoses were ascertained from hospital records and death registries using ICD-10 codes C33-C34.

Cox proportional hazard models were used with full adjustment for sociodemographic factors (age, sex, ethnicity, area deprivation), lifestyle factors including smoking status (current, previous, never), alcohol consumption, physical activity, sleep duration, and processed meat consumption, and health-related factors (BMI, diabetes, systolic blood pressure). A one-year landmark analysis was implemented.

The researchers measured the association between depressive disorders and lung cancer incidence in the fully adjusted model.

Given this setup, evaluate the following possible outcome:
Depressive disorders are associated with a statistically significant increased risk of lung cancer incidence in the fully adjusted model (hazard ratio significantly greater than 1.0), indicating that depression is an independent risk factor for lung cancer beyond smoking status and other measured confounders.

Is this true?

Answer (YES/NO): YES